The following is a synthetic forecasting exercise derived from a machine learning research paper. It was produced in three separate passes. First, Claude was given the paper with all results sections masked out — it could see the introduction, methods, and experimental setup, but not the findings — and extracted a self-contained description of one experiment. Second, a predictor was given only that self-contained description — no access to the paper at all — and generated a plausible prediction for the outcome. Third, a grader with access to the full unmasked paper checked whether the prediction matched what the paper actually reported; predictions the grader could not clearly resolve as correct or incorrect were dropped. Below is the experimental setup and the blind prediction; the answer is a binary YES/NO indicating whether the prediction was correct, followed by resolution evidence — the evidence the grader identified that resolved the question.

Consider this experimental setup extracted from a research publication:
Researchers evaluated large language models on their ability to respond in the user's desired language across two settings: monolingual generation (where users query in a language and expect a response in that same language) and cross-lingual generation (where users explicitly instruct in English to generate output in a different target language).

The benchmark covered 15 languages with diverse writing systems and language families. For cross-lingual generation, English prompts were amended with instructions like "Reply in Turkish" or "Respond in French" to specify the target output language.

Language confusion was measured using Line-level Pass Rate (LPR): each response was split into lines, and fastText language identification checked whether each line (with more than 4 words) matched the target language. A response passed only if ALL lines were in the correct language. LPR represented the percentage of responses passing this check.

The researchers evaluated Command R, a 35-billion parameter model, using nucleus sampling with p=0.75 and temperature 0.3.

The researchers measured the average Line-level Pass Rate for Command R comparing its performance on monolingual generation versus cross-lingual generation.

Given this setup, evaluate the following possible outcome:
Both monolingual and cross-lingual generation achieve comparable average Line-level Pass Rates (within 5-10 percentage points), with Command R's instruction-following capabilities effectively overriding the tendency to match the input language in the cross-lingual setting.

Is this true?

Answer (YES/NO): NO